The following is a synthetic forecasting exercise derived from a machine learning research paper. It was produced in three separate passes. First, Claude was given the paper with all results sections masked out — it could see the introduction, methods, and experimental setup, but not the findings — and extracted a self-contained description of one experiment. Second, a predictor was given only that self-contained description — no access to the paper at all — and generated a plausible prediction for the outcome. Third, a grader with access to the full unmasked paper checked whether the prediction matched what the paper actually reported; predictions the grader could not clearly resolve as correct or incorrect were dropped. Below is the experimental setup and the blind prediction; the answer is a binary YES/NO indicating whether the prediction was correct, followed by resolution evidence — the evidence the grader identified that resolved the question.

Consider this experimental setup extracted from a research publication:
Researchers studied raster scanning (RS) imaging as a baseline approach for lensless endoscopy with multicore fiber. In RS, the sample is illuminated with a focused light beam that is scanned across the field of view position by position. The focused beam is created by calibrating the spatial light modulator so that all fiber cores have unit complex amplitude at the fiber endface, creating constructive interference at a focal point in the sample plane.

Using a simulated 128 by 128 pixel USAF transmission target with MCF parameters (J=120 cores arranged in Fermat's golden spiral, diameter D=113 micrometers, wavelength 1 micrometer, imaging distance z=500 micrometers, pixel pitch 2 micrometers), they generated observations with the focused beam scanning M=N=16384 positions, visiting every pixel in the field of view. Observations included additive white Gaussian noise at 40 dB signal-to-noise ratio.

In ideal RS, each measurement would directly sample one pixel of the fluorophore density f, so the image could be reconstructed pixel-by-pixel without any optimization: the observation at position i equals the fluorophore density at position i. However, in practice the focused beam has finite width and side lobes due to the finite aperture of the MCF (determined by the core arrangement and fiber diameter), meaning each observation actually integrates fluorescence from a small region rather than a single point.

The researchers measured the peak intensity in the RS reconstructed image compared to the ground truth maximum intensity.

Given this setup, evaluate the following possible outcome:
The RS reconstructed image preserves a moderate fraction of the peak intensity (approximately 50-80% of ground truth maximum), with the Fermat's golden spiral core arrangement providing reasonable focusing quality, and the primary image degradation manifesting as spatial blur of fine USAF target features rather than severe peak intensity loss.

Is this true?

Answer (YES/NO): NO